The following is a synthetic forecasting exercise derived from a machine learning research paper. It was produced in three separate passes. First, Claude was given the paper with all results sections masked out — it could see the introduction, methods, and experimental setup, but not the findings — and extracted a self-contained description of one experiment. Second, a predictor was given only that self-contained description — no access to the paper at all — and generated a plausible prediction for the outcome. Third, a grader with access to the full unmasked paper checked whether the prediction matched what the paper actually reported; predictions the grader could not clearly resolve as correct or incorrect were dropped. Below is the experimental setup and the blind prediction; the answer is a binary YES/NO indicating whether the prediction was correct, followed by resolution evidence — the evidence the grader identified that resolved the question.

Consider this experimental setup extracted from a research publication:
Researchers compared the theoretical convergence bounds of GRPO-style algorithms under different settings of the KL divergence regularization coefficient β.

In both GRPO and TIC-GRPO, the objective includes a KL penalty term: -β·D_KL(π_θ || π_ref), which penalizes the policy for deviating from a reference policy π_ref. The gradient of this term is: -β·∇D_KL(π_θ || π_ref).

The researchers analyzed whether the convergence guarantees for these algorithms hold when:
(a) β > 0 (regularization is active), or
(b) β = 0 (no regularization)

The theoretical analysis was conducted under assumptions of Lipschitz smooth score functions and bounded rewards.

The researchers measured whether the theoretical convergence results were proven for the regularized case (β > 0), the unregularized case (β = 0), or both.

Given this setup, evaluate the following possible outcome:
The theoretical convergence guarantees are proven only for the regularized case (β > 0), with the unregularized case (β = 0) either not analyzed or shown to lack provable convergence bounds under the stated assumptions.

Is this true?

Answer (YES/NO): NO